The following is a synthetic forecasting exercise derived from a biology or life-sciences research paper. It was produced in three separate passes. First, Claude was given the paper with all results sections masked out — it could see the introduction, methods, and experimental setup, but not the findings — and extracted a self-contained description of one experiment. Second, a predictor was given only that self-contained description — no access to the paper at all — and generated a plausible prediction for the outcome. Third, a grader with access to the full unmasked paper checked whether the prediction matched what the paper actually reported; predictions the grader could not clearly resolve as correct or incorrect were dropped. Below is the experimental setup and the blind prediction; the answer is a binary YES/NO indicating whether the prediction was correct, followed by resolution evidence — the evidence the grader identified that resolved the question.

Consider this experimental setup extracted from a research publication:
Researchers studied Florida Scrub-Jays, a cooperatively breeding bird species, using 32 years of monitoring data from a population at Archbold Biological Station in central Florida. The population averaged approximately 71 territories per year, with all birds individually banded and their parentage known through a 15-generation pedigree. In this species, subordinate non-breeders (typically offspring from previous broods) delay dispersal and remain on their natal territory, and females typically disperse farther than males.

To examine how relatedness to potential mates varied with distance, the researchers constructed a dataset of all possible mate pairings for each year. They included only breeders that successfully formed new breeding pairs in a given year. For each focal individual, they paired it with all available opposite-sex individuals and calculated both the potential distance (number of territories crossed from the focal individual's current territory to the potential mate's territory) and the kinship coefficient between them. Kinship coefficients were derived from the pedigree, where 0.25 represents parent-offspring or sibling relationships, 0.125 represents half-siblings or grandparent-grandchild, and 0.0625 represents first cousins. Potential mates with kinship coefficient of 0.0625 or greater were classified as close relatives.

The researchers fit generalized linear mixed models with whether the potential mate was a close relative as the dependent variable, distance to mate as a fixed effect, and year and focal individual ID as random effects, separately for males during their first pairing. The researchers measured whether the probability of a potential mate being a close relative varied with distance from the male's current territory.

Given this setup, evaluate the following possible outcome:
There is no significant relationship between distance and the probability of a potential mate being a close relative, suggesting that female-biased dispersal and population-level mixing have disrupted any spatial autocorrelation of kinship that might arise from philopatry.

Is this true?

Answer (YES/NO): NO